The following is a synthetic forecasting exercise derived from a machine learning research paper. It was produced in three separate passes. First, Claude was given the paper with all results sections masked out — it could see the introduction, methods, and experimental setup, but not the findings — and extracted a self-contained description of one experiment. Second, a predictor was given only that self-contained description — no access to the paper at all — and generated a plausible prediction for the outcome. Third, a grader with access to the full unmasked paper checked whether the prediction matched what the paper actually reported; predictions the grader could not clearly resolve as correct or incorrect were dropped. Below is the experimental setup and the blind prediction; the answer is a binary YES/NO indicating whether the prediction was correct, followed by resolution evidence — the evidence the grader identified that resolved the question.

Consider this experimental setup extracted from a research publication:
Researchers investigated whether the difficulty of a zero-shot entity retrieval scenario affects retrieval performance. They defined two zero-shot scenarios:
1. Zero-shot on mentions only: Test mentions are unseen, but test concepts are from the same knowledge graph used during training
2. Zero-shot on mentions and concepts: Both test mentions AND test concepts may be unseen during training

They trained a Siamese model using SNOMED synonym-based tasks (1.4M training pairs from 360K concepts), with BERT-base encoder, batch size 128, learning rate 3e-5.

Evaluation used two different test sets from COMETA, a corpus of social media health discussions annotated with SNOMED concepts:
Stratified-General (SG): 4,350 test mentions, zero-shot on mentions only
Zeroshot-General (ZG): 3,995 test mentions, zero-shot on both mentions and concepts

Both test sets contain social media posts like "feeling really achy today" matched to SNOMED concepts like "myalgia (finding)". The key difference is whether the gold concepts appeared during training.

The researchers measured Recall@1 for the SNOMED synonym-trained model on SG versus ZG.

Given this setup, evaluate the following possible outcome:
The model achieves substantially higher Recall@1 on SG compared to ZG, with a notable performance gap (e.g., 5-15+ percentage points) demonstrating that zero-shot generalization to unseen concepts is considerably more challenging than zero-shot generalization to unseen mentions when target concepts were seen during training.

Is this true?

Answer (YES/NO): NO